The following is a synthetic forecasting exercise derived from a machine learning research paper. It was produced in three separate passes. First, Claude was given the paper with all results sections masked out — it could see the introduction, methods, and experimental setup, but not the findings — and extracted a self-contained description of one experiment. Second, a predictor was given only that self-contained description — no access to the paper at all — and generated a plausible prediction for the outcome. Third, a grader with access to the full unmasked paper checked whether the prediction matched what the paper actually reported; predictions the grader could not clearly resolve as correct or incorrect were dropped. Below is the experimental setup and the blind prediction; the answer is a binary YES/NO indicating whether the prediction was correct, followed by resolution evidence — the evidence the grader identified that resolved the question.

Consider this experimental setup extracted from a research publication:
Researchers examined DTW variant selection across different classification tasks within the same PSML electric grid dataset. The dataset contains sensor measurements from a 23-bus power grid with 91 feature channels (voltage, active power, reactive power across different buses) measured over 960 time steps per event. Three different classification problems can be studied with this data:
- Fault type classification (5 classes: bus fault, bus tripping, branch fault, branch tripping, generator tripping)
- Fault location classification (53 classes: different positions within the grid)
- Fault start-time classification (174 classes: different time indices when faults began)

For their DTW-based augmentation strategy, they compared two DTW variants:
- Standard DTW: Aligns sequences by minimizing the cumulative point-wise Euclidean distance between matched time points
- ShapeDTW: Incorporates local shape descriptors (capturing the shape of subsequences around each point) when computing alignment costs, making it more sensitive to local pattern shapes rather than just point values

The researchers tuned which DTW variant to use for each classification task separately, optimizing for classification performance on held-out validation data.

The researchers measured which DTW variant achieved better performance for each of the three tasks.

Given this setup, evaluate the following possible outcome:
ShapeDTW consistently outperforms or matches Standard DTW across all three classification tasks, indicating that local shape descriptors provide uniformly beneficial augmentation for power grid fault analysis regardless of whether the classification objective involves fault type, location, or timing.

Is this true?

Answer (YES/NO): NO